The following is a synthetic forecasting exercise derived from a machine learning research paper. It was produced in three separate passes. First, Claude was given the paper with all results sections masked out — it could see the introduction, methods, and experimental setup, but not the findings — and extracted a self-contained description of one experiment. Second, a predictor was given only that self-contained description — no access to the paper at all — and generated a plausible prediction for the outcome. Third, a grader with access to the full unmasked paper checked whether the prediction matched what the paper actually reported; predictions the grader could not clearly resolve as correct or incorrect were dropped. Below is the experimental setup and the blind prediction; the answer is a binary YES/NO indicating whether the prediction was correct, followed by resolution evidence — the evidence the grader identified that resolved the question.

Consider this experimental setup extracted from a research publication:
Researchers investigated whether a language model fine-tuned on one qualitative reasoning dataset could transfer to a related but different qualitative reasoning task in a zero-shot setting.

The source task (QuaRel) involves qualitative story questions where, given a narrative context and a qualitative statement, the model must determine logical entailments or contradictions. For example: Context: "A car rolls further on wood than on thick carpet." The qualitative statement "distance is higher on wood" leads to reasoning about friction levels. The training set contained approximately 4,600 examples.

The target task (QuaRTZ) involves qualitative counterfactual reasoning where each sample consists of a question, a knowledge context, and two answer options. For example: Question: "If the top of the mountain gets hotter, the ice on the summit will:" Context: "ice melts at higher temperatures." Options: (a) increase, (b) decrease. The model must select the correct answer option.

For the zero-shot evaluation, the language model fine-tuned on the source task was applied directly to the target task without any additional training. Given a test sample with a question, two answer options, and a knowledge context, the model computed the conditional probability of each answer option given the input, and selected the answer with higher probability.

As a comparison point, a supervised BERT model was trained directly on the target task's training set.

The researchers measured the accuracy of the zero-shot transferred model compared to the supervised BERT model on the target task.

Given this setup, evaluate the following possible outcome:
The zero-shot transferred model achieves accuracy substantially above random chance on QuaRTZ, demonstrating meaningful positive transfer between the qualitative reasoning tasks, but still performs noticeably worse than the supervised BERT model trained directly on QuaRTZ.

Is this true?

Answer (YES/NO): NO